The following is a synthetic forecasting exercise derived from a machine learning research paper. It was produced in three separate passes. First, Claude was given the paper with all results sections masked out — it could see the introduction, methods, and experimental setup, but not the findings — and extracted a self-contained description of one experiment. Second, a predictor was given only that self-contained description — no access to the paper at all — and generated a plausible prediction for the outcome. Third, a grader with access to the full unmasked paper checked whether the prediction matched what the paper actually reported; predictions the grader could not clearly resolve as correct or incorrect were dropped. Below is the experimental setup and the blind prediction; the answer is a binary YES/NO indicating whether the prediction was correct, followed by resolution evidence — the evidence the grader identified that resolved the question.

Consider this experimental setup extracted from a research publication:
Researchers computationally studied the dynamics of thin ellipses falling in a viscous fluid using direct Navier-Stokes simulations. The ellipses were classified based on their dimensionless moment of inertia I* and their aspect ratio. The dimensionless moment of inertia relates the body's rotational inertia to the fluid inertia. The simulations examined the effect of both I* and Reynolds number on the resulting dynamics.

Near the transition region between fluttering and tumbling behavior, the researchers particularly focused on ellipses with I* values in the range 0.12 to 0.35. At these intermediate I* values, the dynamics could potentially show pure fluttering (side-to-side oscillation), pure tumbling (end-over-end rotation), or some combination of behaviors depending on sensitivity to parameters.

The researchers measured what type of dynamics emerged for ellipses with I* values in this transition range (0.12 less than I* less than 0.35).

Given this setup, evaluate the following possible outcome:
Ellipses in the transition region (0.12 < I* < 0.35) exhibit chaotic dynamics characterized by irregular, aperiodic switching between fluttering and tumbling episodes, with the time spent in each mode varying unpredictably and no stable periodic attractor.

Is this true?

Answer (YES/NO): YES